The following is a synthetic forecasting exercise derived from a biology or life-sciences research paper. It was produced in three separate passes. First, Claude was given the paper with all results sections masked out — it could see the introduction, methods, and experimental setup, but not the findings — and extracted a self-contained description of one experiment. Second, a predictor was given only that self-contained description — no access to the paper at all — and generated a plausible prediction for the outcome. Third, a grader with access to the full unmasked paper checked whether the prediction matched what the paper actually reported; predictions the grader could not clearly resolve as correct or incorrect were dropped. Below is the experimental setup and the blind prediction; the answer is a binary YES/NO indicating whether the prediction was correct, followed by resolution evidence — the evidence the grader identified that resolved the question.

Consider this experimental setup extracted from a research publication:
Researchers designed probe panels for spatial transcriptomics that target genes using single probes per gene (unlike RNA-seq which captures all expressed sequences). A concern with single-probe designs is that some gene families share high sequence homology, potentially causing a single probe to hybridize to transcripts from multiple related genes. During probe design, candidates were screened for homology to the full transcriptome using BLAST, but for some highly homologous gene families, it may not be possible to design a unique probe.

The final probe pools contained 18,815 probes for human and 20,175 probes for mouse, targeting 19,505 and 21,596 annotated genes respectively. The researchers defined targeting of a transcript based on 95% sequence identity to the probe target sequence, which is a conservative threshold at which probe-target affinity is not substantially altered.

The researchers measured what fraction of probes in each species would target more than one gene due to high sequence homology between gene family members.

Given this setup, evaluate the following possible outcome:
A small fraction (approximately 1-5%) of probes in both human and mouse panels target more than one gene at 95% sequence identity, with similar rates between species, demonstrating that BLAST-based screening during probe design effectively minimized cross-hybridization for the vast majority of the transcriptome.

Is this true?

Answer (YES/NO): YES